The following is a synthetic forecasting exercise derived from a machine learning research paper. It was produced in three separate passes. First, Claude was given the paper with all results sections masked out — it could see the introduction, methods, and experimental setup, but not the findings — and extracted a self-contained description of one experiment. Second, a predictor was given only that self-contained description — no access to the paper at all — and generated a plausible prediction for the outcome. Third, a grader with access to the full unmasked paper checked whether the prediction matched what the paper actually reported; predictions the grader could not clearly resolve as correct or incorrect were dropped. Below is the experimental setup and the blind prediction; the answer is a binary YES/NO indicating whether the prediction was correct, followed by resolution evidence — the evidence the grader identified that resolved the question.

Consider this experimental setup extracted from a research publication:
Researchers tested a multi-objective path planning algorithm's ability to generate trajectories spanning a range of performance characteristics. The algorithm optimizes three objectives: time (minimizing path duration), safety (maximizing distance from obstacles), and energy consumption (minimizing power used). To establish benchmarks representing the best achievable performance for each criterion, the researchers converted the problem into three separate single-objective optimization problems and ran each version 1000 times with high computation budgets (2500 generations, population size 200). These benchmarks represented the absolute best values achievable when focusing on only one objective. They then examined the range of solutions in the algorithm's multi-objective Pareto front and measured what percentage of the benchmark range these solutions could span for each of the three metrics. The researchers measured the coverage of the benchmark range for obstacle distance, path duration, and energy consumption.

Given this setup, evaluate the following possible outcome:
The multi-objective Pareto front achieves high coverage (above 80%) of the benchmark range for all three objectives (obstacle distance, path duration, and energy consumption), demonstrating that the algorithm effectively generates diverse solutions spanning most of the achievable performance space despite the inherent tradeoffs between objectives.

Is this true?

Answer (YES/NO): YES